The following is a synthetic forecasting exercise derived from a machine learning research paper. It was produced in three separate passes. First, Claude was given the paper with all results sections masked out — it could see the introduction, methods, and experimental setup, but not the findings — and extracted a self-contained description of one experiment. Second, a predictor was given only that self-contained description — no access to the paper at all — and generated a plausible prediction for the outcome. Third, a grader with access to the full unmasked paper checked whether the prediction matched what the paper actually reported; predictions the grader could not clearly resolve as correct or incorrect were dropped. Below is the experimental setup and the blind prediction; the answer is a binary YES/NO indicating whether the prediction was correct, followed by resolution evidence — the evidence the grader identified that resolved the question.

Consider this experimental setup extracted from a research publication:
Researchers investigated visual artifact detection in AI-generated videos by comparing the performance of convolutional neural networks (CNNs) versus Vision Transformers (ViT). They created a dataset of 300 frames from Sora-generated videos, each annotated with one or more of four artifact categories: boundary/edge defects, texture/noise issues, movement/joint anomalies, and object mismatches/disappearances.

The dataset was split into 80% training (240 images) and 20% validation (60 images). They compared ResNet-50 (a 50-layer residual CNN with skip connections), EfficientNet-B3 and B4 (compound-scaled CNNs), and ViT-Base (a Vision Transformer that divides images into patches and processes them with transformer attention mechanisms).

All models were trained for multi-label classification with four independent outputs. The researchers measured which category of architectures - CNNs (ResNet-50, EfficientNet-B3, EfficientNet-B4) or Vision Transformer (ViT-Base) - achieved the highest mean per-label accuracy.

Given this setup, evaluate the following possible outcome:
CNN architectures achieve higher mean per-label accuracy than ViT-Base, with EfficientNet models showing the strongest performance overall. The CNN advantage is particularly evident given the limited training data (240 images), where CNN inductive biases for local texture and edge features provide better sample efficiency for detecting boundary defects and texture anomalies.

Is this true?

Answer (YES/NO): NO